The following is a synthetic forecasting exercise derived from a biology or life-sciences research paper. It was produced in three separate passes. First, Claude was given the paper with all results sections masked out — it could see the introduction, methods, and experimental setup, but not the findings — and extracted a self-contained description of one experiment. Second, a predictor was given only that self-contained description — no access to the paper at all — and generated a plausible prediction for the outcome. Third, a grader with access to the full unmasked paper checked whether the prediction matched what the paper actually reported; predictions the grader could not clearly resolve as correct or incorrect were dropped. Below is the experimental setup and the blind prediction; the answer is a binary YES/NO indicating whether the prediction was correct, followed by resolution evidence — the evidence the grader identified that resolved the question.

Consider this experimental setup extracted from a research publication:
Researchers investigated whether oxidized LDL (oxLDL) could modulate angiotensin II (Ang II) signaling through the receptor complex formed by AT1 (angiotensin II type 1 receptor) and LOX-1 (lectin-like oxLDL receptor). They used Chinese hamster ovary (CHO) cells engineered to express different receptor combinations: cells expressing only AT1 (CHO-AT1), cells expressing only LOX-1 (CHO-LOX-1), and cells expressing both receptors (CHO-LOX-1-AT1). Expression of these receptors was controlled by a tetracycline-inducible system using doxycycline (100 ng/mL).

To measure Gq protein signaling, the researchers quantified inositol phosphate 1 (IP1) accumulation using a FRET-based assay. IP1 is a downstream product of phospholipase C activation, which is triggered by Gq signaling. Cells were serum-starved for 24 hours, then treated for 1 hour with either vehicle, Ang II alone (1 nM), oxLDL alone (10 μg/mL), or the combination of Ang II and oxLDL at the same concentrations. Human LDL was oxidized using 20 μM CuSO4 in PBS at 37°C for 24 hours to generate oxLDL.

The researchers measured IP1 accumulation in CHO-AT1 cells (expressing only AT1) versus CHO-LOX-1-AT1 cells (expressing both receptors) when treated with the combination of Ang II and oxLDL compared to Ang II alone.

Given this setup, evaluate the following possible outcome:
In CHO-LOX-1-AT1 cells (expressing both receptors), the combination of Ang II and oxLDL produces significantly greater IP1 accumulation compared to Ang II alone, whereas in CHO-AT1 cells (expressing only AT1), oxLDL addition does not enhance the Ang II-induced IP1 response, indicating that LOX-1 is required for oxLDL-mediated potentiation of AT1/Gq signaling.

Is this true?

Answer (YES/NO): YES